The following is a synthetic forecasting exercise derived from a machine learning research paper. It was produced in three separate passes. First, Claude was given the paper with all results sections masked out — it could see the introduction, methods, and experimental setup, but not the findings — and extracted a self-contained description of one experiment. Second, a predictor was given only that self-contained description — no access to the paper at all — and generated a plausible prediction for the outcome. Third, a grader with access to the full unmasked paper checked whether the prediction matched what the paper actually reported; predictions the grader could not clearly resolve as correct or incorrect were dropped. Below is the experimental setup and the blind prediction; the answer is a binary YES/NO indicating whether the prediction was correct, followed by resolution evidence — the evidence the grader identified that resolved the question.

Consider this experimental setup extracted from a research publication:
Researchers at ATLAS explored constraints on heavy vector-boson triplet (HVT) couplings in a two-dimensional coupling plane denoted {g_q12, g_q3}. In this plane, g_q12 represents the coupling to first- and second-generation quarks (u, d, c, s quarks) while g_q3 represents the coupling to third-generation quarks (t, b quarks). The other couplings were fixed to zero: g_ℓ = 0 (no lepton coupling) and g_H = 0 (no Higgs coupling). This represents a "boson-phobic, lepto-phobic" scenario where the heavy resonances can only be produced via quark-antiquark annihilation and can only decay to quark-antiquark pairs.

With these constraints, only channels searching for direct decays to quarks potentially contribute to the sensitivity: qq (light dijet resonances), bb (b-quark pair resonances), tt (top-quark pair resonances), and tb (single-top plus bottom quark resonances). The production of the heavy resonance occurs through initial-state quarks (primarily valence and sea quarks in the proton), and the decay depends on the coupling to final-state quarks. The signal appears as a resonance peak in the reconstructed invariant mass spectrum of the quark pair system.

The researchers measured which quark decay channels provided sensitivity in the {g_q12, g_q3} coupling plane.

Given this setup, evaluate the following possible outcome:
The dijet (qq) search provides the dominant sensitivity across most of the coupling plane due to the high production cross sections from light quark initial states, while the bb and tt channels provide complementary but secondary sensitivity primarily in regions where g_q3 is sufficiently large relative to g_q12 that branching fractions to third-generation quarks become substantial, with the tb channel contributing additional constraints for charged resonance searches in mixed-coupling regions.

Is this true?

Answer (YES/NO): NO